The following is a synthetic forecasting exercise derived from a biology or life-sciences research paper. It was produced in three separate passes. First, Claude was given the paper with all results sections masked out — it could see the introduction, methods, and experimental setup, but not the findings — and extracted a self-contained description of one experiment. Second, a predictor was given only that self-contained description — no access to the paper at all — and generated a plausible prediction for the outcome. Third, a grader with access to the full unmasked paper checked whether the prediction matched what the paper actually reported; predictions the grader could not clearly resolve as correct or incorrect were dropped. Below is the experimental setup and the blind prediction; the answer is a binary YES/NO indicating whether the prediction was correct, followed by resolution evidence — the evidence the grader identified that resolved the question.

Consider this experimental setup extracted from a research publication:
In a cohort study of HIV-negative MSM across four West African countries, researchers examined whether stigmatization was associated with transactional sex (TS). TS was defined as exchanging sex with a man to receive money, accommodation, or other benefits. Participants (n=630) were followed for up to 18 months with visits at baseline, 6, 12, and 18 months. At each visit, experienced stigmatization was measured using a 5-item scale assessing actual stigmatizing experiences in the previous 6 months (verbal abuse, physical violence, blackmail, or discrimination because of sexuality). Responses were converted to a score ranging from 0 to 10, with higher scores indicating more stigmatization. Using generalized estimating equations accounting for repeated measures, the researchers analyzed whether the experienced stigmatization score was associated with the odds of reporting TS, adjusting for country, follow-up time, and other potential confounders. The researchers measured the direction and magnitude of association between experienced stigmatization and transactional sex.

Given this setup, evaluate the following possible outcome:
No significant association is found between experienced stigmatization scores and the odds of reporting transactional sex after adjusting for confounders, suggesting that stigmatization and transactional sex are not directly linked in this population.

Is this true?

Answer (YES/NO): NO